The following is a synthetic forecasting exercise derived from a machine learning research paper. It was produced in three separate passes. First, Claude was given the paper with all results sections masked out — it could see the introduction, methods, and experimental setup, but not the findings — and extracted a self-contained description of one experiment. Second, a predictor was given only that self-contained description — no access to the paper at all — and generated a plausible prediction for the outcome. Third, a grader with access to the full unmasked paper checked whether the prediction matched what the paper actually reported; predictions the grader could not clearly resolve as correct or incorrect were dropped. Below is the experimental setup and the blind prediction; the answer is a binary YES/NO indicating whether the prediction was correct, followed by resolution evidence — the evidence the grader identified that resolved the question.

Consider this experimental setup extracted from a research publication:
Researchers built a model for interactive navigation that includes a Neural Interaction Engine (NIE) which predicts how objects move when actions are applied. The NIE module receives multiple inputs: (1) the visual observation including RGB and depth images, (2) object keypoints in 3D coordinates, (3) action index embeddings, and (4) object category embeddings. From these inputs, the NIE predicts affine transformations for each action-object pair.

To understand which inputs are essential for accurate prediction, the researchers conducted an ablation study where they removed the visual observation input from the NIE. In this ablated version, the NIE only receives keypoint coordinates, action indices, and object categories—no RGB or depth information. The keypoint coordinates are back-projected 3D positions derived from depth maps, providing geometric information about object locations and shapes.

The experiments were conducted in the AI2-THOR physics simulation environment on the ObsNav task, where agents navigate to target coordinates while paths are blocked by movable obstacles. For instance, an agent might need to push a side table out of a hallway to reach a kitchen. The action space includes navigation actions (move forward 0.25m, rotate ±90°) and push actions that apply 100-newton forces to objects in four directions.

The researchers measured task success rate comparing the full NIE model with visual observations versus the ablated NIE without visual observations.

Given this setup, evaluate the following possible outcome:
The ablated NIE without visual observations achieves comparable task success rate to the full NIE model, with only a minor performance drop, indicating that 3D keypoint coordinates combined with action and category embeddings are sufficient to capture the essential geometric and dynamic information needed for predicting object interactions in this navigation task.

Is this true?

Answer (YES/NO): NO